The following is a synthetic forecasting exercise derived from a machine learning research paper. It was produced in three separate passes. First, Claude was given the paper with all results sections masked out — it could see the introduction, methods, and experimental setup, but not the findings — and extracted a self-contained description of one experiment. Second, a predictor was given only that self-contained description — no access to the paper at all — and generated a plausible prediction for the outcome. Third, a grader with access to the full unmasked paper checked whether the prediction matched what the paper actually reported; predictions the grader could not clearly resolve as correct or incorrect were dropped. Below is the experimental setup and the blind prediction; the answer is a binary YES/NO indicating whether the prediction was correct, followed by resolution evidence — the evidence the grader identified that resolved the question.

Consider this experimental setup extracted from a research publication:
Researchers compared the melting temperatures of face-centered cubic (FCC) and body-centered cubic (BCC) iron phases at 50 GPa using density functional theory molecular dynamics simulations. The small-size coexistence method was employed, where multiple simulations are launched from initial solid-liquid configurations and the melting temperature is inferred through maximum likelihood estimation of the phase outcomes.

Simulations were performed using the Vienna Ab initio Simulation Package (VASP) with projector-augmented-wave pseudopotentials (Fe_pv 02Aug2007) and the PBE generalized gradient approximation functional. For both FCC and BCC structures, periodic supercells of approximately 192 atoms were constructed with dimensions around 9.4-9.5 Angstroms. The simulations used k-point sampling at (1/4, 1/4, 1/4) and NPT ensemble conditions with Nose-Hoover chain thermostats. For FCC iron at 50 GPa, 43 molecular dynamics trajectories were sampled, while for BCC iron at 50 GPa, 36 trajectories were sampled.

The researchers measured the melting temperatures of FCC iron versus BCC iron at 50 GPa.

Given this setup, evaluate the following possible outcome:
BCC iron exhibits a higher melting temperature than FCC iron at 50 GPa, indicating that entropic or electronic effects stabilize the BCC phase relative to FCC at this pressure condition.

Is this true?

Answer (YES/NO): NO